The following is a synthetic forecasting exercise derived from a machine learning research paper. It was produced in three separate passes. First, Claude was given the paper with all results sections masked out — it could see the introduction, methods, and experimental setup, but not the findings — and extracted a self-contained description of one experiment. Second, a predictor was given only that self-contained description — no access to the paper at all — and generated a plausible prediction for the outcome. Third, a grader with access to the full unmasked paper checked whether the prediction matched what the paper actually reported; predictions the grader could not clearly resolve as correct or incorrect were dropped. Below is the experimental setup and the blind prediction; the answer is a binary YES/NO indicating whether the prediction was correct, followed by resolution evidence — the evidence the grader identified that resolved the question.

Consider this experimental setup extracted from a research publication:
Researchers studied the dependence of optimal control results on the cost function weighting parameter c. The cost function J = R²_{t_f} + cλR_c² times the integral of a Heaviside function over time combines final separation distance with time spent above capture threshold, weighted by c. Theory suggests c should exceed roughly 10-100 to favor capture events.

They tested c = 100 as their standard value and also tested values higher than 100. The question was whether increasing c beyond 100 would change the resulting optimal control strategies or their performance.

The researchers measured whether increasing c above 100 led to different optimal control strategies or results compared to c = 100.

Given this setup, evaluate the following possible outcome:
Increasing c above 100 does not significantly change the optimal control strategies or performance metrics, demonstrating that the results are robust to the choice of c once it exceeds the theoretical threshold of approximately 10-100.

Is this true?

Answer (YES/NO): YES